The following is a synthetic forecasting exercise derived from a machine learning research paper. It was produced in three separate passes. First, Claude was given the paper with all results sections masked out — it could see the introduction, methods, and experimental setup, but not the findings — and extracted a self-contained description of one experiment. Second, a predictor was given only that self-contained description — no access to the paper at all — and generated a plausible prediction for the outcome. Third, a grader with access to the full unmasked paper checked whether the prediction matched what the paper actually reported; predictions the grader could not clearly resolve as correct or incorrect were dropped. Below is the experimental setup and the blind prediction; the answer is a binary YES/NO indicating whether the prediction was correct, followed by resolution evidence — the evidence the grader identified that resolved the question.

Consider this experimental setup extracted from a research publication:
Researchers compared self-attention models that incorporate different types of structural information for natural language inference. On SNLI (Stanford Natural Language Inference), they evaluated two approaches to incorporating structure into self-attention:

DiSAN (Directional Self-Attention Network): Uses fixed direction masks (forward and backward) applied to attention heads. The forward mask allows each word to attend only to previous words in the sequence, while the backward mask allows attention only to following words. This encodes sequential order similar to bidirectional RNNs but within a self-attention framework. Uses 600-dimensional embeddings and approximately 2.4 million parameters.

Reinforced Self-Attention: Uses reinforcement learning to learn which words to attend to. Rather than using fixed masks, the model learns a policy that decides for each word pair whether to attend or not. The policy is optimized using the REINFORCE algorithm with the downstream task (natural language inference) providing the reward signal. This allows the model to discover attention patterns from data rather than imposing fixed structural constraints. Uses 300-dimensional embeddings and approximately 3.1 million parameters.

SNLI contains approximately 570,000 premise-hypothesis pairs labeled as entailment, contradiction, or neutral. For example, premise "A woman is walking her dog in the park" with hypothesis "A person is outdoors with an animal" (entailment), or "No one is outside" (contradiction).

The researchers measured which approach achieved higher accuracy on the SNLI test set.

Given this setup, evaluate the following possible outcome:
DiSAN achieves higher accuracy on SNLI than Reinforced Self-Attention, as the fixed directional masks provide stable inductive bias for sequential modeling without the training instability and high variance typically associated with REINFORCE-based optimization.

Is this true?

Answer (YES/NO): NO